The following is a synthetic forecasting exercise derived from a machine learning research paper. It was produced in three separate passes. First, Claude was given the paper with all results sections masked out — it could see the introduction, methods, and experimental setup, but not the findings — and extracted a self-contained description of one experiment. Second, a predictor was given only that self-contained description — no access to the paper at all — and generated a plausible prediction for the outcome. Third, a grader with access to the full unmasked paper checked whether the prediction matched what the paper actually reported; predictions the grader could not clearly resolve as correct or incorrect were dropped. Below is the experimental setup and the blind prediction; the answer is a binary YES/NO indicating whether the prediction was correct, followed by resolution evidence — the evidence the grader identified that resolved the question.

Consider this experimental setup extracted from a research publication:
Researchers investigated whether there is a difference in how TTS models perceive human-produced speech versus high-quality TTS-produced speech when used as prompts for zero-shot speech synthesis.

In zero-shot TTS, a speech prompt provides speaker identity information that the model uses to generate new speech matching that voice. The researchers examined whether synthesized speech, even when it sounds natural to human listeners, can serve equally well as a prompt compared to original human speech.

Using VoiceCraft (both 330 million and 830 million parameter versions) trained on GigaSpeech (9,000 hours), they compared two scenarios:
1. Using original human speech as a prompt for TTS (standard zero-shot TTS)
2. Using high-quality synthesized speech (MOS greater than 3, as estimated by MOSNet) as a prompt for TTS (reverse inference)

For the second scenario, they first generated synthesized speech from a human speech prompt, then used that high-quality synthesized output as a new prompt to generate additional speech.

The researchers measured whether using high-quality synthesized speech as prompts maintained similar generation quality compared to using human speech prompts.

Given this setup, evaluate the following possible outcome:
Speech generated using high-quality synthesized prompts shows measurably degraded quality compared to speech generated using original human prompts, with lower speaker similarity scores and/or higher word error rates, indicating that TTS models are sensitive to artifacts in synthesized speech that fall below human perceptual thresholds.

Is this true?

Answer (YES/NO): NO